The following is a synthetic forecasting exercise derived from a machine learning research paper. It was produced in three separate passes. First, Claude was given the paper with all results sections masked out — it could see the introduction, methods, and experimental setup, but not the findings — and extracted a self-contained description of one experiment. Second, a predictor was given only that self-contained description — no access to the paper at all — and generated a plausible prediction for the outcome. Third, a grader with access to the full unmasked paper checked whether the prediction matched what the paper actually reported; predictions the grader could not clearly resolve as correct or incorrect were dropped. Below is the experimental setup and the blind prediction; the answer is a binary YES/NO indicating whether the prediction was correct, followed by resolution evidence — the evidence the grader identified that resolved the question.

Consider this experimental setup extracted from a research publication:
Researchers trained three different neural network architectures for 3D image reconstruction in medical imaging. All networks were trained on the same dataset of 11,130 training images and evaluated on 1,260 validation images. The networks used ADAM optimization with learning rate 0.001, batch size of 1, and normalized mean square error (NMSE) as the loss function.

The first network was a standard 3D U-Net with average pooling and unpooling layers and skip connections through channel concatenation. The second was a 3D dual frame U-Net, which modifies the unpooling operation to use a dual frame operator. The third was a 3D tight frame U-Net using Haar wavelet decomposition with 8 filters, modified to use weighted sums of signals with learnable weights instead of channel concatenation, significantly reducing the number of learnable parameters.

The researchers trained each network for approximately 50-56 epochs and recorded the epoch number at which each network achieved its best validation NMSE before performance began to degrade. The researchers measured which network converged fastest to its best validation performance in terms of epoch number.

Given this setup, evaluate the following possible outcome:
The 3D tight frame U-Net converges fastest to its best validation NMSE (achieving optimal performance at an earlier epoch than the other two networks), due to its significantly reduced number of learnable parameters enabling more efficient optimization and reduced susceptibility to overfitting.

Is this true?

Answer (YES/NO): NO